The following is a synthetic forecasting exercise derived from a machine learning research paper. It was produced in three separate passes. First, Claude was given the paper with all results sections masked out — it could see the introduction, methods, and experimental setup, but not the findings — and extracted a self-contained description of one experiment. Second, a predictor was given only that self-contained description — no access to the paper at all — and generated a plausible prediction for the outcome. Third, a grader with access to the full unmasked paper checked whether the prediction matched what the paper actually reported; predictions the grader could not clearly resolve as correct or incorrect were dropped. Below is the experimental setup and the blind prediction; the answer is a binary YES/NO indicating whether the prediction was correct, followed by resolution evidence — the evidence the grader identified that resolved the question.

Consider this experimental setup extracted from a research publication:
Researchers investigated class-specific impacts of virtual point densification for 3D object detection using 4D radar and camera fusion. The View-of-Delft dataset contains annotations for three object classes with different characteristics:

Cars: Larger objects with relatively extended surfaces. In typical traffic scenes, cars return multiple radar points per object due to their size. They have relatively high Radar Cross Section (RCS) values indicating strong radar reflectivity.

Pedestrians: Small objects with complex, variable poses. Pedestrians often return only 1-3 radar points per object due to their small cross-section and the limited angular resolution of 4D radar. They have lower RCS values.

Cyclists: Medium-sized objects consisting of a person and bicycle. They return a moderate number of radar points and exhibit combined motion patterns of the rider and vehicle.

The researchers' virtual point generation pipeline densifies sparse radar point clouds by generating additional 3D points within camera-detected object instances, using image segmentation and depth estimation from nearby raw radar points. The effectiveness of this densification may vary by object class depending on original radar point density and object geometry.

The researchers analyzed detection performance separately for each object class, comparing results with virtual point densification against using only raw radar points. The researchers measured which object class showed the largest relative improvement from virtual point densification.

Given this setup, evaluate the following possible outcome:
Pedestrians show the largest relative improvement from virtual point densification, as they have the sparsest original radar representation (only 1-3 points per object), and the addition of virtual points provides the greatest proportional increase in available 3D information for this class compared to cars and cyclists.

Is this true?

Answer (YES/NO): NO